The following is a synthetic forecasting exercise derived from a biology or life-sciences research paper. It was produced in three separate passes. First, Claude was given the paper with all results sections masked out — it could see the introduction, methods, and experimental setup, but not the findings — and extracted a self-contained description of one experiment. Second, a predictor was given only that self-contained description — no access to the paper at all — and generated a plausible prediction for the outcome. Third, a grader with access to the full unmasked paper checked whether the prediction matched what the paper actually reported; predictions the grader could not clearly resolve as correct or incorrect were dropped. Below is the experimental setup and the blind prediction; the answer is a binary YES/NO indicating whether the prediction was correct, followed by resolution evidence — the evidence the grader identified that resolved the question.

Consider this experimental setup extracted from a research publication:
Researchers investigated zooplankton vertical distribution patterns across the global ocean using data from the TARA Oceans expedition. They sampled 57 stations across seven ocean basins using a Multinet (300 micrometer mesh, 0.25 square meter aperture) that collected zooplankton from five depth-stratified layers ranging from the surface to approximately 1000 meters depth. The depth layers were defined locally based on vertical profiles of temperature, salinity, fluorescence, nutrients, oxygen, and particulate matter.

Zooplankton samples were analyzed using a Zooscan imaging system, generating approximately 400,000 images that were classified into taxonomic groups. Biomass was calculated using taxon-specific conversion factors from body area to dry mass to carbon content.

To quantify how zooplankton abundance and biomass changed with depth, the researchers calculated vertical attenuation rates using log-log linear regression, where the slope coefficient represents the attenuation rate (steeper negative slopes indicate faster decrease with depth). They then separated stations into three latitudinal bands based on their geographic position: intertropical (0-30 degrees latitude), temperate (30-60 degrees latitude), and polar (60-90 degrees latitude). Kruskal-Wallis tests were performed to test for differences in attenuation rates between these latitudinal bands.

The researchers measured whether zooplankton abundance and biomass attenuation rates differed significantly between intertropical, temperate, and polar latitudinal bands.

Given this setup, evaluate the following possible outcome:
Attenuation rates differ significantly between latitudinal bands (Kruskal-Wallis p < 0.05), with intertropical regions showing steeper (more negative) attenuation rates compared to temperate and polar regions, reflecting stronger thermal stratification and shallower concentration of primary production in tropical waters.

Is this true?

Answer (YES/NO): NO